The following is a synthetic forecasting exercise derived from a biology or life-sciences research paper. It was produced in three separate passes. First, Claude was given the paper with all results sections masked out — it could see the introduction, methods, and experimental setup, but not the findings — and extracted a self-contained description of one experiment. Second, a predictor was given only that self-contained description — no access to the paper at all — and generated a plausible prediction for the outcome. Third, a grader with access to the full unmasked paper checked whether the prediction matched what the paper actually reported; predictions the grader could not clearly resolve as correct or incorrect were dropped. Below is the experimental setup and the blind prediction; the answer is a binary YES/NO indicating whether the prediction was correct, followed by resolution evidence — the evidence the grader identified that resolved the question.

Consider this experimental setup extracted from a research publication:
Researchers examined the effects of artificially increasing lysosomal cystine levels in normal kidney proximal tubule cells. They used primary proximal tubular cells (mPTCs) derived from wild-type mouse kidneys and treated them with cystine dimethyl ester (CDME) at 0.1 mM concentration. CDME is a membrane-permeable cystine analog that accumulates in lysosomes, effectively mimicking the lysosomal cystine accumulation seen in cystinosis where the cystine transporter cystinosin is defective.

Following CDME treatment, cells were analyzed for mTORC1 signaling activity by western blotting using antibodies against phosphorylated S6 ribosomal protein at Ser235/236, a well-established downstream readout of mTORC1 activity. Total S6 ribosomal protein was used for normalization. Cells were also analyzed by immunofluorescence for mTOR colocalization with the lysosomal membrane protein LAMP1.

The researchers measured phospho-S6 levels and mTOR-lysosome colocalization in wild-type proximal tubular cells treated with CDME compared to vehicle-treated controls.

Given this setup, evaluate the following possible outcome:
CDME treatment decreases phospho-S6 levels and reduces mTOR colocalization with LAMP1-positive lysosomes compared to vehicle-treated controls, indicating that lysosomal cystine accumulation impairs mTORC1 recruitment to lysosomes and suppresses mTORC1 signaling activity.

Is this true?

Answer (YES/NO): NO